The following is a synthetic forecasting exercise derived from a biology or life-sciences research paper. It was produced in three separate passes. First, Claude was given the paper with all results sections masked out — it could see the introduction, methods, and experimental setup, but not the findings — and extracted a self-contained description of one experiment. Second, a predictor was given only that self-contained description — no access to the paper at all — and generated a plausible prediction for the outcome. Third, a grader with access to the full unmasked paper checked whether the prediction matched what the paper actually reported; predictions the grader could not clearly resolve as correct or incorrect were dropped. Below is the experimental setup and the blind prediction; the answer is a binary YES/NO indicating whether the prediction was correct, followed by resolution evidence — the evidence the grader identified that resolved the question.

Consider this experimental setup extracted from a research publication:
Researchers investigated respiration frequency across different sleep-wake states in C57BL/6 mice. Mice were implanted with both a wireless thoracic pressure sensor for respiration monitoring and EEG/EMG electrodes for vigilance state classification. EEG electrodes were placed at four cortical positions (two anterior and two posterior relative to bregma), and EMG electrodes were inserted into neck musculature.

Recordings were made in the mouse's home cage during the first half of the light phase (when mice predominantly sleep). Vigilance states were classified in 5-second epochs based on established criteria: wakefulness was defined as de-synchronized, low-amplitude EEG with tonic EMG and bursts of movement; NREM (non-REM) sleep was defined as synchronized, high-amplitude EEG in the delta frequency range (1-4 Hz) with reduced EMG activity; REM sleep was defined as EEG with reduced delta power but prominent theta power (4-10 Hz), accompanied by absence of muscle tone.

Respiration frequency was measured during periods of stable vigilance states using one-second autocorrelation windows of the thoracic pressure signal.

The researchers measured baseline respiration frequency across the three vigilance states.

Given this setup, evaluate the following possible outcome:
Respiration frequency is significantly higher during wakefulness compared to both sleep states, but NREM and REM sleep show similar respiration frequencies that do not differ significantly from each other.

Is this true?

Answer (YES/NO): NO